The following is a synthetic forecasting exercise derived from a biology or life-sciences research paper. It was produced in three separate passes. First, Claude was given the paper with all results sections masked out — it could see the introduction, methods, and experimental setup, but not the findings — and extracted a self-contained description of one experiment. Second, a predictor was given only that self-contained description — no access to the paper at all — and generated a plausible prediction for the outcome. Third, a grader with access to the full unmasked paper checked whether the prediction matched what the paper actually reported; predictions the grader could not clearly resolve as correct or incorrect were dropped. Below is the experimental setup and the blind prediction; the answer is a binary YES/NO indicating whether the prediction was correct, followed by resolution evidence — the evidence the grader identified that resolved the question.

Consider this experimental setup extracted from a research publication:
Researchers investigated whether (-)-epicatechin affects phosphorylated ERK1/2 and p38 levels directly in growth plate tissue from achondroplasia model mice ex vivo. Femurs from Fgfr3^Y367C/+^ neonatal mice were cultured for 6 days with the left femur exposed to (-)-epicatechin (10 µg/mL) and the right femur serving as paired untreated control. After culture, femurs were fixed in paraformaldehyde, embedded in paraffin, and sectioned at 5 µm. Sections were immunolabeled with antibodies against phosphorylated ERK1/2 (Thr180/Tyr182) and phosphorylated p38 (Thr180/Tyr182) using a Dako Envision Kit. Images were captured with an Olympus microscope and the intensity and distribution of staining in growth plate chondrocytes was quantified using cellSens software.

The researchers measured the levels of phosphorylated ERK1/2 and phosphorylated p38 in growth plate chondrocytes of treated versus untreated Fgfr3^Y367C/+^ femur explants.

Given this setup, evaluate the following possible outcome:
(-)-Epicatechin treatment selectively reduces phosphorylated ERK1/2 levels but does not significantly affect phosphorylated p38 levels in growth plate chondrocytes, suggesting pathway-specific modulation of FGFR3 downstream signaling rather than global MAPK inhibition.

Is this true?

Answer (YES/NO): NO